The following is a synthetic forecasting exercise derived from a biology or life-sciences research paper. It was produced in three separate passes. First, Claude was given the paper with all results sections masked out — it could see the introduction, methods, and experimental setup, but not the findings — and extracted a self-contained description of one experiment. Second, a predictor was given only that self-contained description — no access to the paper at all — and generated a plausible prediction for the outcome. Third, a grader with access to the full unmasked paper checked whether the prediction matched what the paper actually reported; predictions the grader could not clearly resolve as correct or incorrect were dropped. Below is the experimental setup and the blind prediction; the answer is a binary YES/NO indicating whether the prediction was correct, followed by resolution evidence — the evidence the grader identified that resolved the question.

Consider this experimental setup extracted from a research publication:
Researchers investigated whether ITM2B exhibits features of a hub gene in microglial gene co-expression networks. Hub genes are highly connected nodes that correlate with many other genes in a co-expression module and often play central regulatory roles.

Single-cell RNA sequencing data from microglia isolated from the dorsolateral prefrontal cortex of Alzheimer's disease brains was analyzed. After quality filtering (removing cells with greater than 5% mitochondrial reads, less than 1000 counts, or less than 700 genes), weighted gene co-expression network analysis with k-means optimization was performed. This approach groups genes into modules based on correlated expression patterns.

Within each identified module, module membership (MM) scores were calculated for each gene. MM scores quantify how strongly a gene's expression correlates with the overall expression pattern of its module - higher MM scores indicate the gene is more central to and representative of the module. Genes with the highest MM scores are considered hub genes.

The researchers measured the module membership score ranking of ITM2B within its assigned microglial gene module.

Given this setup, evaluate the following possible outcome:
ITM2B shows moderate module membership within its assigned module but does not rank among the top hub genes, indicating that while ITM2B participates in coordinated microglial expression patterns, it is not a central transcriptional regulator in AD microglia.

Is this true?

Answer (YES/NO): NO